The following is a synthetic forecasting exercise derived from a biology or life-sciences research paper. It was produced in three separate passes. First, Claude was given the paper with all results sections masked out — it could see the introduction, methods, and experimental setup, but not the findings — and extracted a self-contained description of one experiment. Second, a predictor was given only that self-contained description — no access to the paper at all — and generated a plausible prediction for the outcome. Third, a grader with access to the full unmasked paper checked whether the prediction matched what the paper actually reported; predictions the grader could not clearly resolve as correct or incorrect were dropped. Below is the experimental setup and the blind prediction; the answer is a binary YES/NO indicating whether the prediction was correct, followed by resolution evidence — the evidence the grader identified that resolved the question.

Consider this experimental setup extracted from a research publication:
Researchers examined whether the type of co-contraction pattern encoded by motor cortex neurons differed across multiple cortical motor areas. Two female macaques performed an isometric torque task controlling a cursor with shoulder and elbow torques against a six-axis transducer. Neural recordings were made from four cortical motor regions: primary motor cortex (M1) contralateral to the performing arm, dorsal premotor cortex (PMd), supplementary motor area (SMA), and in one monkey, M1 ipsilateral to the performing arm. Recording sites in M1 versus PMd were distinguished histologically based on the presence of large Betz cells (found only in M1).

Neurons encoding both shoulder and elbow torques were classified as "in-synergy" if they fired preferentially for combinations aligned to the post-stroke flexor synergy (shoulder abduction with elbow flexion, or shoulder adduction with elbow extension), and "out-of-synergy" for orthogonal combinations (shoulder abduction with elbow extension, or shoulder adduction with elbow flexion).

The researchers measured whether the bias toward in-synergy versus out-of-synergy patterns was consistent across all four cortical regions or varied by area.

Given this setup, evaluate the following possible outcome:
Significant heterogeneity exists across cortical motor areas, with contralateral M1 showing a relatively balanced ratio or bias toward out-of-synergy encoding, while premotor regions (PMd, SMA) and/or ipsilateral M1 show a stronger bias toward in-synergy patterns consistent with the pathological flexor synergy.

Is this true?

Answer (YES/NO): NO